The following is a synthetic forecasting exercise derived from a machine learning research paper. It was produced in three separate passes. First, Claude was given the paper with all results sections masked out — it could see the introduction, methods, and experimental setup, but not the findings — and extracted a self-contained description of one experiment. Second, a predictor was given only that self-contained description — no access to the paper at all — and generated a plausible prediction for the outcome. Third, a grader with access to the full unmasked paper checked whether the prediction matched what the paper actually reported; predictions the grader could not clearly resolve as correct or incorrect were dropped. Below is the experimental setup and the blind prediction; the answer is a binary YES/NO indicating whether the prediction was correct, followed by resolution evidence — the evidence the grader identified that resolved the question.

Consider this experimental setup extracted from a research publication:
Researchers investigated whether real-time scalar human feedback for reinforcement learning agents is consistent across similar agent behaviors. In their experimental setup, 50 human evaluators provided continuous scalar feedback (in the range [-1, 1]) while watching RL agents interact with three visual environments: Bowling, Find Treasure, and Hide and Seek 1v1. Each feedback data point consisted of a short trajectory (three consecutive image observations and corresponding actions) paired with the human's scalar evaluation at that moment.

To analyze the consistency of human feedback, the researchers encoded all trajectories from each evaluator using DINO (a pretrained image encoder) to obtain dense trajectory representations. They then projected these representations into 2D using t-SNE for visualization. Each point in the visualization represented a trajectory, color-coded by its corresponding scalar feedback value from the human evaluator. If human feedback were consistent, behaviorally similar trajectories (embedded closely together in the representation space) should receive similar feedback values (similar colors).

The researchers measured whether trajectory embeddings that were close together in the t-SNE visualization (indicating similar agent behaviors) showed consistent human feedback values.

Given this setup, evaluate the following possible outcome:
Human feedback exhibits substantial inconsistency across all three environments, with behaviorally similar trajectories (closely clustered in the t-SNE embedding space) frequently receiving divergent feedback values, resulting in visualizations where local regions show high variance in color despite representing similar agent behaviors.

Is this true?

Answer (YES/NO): YES